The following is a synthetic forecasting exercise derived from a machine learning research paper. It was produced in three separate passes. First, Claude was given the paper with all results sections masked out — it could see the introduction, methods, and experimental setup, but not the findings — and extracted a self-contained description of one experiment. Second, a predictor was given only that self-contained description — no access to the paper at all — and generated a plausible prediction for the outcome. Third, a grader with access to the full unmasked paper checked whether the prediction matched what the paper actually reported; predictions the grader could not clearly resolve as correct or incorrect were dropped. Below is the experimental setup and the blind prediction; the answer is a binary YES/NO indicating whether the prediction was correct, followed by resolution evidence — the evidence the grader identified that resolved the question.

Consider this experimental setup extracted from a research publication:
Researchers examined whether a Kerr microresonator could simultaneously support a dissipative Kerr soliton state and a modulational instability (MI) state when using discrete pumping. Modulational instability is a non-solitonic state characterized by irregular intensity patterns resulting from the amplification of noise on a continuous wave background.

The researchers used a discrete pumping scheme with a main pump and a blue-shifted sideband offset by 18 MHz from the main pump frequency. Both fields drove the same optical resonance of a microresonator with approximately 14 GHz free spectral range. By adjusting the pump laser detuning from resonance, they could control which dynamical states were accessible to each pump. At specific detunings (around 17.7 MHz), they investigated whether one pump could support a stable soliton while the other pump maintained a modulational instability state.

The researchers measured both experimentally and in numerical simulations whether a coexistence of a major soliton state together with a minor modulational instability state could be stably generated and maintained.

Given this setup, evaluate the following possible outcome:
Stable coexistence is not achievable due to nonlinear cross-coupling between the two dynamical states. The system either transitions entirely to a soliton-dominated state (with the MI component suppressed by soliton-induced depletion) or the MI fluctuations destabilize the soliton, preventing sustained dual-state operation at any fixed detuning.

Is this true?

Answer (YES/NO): NO